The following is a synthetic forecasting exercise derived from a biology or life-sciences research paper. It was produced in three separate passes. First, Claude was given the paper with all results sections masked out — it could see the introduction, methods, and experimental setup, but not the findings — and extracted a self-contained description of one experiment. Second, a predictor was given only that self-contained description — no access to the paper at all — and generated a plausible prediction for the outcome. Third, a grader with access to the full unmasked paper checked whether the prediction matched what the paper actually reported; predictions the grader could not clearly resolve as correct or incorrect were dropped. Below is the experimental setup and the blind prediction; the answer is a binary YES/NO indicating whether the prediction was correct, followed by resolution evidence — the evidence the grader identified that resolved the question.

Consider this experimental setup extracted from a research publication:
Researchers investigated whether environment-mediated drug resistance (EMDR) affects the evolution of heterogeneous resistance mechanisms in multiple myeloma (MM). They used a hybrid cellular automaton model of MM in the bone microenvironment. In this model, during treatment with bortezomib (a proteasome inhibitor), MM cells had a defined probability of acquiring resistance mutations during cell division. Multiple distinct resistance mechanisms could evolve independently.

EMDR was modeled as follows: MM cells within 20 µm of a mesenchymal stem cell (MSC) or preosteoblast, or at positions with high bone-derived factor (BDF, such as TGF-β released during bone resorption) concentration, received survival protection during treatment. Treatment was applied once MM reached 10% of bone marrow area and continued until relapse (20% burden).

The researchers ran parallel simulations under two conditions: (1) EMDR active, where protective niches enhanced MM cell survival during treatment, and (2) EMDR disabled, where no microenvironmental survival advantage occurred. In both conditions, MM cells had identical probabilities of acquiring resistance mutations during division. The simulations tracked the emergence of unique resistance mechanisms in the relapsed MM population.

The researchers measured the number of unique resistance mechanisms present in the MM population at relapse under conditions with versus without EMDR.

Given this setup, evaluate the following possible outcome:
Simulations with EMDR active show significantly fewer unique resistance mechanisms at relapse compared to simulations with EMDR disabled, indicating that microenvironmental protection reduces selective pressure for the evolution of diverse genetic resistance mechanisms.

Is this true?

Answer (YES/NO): NO